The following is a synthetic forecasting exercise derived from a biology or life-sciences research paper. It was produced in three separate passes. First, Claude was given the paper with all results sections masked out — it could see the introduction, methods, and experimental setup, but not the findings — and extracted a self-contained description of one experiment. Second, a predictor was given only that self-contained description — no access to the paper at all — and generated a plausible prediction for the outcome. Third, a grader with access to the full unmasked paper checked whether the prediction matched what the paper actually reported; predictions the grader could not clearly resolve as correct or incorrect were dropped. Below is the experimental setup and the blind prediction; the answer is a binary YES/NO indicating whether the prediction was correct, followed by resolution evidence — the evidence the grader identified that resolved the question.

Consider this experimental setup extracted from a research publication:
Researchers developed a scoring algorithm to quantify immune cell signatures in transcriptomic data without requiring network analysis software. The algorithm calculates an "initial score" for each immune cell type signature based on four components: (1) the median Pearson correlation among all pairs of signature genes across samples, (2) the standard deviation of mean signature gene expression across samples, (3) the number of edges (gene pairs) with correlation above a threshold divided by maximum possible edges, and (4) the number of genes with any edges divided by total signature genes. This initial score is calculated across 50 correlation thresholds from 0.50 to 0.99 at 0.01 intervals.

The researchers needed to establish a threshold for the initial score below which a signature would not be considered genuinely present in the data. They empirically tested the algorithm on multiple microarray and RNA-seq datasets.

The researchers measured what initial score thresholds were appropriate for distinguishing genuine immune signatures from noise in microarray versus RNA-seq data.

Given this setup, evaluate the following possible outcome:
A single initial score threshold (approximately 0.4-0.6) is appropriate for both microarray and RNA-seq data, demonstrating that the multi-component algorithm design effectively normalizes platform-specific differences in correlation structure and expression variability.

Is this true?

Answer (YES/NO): NO